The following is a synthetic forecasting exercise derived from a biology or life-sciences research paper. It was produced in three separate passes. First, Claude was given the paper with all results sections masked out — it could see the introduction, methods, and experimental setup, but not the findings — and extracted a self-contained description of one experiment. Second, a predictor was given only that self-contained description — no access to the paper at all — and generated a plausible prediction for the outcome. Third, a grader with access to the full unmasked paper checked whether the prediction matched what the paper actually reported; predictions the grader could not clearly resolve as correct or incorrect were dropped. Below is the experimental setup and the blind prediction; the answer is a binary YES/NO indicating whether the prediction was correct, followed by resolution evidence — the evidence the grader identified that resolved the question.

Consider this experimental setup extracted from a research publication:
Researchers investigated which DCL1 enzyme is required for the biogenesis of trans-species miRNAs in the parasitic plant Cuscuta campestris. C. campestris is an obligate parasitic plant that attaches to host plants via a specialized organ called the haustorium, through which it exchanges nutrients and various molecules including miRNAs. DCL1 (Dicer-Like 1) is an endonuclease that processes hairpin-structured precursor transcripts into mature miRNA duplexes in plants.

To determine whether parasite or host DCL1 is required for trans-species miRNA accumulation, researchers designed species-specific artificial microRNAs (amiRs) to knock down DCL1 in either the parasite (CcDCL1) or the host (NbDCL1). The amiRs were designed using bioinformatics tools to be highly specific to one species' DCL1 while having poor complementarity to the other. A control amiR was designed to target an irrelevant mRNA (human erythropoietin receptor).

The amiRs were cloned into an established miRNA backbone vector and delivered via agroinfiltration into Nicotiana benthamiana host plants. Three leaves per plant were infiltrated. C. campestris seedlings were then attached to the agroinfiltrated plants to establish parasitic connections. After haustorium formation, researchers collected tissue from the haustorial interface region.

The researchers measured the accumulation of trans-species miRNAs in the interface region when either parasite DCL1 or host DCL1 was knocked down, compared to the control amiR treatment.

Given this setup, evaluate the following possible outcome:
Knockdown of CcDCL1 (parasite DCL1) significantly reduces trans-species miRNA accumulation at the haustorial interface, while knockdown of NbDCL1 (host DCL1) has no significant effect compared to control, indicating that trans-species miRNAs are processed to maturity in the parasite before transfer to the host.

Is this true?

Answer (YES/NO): YES